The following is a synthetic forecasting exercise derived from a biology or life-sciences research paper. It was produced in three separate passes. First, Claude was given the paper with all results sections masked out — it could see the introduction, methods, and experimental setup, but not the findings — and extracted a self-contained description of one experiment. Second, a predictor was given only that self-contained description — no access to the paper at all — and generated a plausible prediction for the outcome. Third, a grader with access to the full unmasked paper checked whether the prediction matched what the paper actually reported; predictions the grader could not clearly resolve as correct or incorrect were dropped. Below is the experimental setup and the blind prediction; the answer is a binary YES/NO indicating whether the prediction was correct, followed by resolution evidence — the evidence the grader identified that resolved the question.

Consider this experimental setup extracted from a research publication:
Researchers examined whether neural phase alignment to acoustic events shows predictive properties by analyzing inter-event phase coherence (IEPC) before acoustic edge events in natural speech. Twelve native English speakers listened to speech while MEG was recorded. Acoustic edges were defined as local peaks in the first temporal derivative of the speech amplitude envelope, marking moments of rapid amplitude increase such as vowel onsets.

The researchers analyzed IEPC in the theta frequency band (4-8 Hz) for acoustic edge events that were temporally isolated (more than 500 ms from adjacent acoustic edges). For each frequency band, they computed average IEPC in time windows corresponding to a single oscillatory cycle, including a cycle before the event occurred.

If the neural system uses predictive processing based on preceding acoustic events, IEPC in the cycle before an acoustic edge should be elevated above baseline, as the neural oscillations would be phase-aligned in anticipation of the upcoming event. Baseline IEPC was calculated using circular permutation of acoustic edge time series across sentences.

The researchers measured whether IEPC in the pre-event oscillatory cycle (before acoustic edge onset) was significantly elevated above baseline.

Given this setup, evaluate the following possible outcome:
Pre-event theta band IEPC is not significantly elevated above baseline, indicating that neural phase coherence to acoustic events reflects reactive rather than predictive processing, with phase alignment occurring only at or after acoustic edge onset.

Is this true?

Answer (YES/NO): YES